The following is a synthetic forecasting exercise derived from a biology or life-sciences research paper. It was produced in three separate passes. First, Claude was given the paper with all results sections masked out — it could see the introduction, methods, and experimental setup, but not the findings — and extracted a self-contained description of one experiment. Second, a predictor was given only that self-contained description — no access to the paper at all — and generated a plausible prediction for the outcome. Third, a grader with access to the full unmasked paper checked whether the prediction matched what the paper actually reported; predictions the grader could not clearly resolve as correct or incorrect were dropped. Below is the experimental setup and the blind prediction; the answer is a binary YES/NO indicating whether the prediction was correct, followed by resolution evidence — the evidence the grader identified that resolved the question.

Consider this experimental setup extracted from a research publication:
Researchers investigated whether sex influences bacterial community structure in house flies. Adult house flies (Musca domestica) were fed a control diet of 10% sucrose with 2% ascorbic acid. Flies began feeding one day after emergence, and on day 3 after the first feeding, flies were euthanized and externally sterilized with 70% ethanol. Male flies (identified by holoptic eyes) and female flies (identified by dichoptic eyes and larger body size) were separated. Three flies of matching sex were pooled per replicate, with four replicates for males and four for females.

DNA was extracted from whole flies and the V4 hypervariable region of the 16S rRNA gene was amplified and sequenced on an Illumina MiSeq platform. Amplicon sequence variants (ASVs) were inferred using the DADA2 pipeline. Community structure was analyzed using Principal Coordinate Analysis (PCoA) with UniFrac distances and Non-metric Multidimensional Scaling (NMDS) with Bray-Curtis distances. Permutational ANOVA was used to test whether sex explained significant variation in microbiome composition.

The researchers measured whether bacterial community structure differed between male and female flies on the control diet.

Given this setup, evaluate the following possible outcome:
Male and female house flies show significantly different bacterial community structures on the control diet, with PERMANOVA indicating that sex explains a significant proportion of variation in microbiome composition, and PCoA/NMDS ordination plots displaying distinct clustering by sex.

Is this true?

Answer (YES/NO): NO